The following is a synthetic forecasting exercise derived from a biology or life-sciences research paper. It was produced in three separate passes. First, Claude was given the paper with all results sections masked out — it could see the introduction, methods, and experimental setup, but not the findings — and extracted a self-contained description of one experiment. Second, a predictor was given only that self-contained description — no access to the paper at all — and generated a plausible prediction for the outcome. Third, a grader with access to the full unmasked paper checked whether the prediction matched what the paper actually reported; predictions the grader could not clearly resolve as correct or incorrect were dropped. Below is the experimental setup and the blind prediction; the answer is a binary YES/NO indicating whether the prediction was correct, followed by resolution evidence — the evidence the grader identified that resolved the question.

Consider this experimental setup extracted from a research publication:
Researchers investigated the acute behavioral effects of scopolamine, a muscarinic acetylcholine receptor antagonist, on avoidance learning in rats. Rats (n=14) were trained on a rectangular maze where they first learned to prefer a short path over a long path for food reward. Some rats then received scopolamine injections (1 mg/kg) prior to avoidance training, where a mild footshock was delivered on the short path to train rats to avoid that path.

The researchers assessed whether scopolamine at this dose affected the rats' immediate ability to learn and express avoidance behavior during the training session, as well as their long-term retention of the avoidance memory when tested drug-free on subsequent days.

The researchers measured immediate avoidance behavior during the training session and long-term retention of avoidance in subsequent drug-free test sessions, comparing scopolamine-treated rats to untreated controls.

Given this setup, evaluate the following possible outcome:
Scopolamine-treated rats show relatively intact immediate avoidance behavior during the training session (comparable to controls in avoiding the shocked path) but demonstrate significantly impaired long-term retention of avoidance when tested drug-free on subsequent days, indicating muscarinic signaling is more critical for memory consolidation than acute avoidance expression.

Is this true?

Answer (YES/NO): YES